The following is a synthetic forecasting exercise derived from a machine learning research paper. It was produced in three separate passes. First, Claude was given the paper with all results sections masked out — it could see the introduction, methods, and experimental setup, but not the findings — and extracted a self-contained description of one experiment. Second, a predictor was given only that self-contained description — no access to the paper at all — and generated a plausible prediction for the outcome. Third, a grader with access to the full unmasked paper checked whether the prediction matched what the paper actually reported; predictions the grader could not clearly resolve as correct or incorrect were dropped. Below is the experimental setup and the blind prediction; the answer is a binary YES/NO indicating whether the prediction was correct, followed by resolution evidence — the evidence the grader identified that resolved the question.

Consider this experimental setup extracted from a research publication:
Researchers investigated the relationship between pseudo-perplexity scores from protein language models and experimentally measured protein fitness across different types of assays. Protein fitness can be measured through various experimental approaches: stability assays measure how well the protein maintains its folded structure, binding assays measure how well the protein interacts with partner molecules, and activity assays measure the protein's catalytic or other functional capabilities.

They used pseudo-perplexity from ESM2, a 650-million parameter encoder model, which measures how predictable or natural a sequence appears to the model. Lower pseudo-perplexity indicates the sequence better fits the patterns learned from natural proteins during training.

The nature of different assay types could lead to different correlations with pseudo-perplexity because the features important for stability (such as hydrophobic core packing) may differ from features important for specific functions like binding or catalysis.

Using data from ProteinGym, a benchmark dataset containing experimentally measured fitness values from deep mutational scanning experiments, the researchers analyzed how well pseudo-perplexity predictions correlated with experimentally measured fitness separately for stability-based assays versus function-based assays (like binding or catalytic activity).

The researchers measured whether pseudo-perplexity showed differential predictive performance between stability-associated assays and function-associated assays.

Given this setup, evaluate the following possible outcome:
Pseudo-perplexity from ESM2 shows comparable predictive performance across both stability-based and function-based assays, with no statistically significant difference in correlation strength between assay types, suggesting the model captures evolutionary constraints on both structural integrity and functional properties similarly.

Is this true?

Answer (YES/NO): NO